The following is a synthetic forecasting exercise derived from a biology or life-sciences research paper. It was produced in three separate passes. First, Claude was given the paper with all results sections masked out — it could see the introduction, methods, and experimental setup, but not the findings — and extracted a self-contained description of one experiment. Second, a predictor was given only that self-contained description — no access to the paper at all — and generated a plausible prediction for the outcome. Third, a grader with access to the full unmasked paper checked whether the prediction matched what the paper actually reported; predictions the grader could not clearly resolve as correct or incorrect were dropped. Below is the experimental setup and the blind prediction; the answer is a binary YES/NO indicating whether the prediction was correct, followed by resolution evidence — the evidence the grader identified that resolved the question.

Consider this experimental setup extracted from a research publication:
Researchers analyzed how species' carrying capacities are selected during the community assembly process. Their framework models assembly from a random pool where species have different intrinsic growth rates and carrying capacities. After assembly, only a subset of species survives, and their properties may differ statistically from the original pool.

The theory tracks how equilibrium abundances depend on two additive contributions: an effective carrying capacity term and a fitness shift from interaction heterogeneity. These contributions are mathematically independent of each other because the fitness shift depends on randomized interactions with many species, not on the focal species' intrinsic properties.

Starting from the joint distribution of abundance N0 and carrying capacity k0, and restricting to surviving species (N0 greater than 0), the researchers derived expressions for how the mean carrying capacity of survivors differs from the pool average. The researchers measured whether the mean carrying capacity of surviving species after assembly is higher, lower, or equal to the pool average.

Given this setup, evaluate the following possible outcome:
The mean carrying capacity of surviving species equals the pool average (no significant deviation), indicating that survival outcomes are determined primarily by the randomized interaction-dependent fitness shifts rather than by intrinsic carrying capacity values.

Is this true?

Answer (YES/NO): NO